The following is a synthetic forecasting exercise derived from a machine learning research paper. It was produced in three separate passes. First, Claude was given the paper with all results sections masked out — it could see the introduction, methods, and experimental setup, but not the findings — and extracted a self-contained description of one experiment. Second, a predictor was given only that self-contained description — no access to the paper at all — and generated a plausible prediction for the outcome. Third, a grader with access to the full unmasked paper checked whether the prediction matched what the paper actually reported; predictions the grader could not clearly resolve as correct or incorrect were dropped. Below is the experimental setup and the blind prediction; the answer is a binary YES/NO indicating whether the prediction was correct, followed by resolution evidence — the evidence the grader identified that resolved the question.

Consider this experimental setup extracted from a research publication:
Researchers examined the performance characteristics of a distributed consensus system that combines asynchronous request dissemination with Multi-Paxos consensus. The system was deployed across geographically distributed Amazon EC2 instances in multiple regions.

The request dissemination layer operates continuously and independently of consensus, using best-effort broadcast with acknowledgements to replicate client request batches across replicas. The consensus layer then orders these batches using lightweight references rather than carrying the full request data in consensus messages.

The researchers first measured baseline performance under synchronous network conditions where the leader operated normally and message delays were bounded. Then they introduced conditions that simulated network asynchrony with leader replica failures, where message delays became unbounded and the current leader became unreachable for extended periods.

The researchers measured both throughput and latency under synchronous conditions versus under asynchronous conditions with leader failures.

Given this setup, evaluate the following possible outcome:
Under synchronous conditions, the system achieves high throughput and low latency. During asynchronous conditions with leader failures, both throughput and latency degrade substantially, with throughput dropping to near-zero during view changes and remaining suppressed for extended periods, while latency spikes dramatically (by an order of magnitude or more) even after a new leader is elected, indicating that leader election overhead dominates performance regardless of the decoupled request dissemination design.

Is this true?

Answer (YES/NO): NO